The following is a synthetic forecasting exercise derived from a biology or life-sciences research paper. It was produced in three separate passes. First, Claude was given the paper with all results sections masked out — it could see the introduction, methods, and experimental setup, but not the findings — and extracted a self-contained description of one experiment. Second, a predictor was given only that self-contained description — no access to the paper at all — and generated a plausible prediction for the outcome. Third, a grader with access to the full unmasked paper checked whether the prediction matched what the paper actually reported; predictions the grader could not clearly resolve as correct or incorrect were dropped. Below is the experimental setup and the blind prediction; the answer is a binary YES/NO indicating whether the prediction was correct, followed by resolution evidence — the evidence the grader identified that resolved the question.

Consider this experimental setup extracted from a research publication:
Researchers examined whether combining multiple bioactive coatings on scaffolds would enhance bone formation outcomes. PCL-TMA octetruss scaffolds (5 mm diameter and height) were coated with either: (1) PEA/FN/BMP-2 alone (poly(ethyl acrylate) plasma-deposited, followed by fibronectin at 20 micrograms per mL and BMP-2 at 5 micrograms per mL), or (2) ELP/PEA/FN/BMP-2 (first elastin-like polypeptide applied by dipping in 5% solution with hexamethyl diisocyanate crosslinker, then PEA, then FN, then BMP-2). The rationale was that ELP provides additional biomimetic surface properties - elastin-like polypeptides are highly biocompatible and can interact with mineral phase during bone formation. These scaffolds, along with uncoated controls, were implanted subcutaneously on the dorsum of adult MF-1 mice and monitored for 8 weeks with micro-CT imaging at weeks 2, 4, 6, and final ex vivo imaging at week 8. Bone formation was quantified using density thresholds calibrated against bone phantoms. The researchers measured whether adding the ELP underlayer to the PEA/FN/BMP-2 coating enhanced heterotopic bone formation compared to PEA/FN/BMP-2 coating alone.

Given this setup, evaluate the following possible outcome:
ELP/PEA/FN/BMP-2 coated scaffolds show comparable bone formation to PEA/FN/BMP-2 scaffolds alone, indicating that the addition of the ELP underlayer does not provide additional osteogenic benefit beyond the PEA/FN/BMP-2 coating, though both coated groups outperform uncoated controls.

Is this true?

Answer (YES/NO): NO